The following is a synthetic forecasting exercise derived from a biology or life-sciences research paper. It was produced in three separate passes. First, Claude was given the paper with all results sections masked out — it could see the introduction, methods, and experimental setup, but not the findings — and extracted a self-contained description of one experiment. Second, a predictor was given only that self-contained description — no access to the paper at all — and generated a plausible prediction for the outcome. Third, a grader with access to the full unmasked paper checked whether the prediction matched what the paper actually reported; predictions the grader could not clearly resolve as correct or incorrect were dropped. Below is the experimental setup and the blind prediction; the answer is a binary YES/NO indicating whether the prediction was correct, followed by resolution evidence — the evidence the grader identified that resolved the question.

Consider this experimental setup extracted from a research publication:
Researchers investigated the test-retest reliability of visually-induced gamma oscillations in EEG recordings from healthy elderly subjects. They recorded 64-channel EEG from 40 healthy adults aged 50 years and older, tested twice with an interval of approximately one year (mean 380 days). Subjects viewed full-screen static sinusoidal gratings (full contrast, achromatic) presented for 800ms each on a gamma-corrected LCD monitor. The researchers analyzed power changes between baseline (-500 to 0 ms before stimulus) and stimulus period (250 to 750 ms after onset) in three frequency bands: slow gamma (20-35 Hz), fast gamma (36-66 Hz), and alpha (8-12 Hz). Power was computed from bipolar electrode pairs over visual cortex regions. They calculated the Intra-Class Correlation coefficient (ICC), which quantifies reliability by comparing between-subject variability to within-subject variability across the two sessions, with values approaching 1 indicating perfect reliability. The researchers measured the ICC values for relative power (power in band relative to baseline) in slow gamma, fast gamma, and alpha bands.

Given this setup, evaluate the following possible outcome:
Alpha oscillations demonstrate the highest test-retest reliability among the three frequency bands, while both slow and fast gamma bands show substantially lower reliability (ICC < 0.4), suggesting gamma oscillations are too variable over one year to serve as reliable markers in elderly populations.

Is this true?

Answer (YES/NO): NO